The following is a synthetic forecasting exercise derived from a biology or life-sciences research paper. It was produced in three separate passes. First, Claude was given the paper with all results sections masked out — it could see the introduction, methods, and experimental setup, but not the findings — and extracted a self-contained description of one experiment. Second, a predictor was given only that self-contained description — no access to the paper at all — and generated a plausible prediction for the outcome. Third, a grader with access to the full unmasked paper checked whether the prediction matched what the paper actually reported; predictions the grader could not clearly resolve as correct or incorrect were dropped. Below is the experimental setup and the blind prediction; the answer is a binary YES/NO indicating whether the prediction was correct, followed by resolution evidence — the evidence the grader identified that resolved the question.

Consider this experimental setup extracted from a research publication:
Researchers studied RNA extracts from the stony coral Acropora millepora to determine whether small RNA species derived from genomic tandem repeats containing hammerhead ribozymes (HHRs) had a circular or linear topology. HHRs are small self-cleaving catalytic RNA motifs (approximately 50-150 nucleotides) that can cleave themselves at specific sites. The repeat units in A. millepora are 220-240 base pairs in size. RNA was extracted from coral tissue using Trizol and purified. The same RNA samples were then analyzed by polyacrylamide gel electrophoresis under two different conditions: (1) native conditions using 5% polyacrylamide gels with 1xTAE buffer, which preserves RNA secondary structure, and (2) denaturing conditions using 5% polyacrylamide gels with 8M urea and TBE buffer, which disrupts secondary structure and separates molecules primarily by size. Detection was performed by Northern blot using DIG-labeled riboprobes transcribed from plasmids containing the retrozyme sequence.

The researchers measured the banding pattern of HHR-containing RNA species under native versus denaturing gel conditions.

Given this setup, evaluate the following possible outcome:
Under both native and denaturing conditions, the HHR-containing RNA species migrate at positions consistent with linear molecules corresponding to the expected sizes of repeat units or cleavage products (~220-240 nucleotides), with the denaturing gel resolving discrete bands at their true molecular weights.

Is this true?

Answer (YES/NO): NO